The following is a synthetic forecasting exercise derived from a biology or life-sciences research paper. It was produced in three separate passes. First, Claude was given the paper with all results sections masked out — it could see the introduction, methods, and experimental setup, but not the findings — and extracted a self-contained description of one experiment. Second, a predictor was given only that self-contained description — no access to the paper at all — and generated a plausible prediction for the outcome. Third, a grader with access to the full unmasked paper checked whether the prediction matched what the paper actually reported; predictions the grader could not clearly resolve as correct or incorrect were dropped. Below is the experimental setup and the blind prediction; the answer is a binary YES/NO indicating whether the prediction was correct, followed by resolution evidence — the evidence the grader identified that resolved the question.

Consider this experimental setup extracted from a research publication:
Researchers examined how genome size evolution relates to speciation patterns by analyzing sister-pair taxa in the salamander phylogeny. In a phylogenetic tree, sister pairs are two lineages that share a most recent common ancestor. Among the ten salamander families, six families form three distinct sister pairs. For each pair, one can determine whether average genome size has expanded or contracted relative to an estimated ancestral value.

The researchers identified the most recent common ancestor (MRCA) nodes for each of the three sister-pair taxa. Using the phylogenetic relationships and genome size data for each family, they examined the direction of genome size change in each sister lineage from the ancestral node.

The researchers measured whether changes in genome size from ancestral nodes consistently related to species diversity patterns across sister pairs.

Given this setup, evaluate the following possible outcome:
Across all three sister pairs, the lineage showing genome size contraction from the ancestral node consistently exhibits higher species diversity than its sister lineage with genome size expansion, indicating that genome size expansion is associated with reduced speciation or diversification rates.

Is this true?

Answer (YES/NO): YES